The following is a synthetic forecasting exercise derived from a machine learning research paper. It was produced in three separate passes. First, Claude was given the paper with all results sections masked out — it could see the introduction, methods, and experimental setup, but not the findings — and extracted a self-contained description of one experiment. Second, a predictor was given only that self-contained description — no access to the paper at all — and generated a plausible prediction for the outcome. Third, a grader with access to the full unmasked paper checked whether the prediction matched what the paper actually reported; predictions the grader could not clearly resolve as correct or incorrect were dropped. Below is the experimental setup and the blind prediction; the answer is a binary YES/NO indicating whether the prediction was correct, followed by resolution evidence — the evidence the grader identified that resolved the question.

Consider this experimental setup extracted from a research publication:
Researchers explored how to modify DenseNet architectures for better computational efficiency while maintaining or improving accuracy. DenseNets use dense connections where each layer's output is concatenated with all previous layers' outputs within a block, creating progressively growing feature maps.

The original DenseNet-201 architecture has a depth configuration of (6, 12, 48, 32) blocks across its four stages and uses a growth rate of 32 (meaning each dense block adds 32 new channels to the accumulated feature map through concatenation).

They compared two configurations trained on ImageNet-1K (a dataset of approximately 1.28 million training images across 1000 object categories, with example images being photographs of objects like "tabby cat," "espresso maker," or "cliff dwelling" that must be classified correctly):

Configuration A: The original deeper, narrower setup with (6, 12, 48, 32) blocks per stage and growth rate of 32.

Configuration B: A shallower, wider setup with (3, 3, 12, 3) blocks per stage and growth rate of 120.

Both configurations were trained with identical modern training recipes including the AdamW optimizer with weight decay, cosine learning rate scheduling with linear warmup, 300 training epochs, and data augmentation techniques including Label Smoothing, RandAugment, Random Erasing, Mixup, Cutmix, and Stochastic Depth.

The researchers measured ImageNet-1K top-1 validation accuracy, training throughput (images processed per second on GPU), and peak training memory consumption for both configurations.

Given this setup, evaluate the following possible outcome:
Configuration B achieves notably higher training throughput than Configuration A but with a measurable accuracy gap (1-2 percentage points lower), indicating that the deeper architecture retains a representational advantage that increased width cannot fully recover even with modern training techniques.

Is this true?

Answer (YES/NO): NO